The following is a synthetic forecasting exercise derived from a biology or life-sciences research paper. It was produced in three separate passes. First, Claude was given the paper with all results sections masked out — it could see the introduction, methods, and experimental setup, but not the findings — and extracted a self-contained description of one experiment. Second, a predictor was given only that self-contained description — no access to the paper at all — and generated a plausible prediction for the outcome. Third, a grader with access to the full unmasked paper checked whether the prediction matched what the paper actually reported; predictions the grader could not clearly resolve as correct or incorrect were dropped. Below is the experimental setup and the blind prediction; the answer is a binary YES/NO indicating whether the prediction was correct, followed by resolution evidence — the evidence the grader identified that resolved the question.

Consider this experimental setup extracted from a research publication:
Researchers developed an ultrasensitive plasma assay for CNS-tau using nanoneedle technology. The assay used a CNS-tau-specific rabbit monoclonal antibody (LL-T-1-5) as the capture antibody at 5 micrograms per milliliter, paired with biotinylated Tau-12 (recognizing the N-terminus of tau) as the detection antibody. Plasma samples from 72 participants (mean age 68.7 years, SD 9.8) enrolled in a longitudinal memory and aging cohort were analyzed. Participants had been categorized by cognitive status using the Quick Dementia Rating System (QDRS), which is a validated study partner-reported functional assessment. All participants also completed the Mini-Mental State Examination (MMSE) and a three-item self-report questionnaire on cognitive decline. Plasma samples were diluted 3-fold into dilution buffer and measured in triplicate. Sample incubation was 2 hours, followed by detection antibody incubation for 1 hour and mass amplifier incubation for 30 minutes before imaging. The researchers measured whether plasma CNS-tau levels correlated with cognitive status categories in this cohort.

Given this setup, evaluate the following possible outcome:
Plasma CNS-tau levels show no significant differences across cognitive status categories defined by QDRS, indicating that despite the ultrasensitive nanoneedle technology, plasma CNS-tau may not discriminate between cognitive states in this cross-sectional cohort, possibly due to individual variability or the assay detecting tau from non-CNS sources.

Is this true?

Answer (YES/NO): NO